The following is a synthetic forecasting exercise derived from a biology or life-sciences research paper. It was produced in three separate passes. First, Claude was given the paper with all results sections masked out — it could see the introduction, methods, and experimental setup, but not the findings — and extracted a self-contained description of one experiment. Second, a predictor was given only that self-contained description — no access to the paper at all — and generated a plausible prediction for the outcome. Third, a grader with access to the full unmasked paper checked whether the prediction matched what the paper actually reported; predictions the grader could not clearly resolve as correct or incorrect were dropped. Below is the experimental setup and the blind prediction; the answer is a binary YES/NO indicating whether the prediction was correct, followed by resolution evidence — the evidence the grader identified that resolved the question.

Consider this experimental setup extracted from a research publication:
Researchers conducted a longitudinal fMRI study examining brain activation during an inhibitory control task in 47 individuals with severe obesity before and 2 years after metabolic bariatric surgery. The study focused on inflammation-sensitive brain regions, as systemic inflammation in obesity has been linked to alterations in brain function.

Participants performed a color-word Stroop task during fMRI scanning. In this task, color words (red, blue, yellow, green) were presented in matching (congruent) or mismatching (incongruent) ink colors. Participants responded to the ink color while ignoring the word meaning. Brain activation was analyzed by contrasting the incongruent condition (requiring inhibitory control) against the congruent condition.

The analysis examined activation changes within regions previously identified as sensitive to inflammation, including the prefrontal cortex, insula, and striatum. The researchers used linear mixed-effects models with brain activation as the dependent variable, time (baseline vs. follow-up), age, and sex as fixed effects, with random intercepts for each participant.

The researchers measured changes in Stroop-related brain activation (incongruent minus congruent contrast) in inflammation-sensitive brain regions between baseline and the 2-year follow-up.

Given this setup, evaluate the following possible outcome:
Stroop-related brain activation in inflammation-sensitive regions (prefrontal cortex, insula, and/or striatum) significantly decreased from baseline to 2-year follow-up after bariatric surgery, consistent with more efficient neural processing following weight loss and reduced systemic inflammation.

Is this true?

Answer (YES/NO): YES